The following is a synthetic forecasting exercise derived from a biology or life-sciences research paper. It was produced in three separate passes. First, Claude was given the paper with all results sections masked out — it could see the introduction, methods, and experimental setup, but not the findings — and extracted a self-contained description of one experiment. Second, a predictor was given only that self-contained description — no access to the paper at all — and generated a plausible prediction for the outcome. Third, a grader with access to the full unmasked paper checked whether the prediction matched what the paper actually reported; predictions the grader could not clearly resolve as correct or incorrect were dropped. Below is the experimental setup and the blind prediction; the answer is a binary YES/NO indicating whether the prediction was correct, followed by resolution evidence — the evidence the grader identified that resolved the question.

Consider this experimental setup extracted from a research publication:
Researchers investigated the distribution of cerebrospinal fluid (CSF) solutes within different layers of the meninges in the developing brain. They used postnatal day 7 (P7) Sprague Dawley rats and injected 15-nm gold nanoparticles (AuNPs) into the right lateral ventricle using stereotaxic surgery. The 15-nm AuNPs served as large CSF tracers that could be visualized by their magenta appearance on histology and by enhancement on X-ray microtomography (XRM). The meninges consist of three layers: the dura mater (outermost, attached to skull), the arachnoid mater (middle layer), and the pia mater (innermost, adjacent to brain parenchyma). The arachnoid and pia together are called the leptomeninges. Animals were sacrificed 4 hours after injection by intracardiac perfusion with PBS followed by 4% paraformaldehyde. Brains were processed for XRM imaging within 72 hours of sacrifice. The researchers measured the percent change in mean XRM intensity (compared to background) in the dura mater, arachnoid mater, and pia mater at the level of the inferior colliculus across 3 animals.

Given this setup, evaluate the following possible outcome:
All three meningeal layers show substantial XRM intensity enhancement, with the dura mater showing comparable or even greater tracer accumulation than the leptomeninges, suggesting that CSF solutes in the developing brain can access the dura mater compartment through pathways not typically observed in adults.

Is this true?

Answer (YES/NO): NO